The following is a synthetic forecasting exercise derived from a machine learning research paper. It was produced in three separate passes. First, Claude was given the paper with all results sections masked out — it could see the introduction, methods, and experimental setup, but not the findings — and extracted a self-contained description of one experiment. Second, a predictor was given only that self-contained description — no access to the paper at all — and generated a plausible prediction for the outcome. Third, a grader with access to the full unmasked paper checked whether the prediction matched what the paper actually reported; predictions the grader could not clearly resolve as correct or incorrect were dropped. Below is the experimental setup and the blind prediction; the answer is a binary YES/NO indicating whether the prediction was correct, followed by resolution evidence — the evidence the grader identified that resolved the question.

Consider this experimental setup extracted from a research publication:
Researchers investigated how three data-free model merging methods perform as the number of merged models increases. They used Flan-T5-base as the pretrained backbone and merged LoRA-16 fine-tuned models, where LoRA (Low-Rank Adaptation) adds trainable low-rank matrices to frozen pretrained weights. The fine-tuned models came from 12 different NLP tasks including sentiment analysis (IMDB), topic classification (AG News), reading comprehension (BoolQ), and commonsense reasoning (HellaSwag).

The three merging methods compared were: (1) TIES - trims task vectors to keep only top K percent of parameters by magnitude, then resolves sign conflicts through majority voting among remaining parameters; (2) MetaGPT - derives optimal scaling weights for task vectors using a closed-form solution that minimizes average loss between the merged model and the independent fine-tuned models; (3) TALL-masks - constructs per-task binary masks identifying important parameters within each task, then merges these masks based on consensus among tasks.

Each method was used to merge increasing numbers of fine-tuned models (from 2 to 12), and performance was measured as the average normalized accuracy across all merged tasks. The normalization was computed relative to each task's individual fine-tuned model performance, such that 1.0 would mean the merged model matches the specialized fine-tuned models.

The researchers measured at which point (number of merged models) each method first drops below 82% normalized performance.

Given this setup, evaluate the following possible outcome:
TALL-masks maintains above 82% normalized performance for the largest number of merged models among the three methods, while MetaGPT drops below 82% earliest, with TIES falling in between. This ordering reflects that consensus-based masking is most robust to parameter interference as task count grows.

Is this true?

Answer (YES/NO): YES